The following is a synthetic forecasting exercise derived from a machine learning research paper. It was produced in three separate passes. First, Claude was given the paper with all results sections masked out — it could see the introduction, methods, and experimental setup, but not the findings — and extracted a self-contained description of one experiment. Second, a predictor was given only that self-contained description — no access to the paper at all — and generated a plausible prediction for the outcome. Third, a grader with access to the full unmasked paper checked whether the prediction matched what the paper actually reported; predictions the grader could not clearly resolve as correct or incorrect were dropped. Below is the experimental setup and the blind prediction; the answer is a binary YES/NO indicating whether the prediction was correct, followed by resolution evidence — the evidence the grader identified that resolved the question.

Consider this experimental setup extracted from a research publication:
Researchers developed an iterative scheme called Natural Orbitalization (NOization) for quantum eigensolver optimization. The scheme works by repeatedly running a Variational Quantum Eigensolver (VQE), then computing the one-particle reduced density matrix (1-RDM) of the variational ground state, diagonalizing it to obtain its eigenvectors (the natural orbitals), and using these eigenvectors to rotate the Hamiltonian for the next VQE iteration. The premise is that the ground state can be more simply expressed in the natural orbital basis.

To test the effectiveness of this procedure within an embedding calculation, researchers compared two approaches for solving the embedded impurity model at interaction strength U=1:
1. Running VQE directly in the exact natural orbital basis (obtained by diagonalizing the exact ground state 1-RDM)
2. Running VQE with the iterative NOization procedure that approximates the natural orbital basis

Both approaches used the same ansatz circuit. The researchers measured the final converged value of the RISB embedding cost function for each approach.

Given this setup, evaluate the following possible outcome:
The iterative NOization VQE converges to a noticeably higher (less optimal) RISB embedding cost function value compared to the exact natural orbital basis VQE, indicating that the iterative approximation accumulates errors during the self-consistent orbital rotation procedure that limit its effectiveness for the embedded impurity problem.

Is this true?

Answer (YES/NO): NO